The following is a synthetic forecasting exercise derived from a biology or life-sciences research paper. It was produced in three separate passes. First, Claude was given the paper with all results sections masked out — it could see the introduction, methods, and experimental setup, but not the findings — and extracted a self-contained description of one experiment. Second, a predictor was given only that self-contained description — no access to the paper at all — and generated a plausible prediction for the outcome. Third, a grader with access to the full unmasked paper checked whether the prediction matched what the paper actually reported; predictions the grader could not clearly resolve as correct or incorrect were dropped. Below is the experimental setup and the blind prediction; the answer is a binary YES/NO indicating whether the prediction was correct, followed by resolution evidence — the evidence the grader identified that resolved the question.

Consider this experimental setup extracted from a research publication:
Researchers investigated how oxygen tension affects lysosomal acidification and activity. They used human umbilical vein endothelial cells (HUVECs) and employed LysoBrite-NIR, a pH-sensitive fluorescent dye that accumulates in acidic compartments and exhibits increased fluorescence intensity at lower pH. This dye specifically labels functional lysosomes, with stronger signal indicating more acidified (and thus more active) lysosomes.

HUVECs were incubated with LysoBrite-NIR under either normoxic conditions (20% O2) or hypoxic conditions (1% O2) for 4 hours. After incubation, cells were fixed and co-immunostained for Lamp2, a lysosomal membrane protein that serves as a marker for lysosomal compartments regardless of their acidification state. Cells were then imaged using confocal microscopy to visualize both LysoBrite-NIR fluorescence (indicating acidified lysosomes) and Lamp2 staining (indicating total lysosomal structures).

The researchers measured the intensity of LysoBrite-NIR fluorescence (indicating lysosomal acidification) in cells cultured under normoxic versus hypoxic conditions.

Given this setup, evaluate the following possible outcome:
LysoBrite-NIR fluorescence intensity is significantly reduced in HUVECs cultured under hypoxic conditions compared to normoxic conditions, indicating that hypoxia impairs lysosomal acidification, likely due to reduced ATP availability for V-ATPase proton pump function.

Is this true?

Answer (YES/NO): YES